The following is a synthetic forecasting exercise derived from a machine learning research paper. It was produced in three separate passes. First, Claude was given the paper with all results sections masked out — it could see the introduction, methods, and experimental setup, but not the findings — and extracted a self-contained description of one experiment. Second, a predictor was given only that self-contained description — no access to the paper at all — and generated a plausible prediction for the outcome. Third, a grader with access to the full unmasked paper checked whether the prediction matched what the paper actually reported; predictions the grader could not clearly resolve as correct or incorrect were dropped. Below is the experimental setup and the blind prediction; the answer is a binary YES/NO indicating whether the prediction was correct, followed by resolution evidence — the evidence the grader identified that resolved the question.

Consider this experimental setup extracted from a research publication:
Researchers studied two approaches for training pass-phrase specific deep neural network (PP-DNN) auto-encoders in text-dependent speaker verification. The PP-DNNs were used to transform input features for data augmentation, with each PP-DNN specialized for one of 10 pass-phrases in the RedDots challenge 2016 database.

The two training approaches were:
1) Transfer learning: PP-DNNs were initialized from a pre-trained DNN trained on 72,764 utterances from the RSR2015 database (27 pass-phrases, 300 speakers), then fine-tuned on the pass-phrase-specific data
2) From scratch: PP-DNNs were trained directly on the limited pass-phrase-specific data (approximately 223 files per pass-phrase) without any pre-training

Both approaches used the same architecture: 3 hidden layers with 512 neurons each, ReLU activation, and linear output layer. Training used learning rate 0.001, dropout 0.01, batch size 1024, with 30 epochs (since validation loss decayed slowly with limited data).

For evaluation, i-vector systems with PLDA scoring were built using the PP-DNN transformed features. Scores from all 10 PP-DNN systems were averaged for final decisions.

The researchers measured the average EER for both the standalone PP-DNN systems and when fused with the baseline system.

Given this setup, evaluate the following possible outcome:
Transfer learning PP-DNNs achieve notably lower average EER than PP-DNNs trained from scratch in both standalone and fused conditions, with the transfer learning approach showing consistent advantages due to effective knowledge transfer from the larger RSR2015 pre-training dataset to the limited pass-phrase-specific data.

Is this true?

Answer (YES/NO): NO